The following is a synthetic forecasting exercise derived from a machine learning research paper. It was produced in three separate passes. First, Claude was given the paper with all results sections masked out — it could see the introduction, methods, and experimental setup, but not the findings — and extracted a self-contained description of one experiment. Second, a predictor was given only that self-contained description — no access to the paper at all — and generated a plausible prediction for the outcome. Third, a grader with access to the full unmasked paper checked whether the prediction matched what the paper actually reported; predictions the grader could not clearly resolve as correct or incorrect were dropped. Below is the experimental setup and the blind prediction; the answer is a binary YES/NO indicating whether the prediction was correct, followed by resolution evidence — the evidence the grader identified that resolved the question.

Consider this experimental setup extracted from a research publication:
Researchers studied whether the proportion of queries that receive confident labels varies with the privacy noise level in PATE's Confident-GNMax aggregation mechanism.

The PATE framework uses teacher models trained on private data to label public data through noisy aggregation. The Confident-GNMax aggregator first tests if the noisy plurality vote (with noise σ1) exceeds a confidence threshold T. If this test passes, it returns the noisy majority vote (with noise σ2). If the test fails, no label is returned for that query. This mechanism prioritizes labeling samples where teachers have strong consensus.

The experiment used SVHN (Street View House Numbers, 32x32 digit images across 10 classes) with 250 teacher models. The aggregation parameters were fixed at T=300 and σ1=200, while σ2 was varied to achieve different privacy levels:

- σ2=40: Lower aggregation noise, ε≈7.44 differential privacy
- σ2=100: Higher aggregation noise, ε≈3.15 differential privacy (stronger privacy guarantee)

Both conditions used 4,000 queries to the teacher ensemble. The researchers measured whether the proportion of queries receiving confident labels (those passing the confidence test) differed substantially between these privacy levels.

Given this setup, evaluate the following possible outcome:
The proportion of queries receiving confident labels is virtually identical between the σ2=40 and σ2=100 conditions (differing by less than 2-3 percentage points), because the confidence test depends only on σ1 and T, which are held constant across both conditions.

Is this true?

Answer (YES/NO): YES